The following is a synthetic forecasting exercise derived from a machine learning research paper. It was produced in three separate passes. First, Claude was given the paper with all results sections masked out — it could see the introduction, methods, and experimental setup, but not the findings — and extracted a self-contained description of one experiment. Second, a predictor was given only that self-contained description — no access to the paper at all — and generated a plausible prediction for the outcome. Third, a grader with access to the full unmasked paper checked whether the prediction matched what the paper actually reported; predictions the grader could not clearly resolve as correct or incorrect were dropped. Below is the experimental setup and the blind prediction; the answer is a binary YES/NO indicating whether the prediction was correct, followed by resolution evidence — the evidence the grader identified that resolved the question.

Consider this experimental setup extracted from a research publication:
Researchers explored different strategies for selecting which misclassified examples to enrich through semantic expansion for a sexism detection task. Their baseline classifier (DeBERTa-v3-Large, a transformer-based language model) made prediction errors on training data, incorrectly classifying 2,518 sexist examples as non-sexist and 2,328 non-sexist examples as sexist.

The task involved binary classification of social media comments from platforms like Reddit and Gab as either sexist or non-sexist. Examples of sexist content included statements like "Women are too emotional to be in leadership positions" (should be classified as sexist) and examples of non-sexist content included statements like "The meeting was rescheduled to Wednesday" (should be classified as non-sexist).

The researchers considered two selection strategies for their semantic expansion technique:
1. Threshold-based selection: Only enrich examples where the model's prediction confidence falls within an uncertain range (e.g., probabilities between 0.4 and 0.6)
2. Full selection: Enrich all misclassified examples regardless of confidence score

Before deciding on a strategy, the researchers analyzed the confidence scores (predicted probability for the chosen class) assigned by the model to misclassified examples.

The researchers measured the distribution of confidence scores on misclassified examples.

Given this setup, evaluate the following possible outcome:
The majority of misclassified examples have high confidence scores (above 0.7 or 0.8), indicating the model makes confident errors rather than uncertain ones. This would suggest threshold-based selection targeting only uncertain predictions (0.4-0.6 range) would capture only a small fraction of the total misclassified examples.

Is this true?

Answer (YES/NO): YES